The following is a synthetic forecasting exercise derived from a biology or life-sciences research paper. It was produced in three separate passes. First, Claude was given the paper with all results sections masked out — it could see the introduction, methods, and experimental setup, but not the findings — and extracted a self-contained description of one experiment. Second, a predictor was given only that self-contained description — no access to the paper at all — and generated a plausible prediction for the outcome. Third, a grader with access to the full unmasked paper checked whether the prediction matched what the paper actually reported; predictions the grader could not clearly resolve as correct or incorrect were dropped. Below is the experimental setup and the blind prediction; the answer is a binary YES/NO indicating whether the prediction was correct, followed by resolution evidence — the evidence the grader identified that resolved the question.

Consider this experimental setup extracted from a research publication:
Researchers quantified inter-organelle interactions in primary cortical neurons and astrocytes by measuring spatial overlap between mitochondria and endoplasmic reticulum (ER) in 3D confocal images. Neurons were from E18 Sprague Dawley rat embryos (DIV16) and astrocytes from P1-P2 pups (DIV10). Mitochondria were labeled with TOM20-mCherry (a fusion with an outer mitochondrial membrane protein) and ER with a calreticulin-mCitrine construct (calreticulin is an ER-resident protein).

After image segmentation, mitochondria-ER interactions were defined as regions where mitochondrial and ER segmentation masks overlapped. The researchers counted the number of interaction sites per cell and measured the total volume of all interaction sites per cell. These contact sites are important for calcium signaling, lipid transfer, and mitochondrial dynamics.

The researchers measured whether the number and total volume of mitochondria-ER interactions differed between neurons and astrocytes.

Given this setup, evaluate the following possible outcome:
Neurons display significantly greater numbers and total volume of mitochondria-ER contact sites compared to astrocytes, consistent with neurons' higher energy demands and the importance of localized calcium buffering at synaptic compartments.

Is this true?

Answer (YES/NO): YES